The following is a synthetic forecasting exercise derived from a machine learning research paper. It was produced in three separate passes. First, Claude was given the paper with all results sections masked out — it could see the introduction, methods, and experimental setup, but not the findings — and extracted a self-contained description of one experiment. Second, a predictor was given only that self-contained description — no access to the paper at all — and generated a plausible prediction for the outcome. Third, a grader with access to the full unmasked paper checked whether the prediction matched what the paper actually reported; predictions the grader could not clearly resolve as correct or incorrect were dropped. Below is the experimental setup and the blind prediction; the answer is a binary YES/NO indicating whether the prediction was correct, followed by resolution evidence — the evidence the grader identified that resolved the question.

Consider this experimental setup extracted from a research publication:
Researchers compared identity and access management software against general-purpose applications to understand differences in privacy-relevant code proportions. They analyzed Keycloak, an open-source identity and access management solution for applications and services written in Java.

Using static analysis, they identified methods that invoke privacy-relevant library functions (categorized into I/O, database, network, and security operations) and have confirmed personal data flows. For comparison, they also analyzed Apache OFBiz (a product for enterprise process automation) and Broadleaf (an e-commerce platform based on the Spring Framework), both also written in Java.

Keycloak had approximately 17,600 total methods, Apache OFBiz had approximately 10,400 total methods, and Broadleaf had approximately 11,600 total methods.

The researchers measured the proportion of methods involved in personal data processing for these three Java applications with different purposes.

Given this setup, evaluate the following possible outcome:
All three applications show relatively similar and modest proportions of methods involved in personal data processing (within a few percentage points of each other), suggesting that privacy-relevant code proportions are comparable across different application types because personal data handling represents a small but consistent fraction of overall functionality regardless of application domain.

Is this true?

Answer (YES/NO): YES